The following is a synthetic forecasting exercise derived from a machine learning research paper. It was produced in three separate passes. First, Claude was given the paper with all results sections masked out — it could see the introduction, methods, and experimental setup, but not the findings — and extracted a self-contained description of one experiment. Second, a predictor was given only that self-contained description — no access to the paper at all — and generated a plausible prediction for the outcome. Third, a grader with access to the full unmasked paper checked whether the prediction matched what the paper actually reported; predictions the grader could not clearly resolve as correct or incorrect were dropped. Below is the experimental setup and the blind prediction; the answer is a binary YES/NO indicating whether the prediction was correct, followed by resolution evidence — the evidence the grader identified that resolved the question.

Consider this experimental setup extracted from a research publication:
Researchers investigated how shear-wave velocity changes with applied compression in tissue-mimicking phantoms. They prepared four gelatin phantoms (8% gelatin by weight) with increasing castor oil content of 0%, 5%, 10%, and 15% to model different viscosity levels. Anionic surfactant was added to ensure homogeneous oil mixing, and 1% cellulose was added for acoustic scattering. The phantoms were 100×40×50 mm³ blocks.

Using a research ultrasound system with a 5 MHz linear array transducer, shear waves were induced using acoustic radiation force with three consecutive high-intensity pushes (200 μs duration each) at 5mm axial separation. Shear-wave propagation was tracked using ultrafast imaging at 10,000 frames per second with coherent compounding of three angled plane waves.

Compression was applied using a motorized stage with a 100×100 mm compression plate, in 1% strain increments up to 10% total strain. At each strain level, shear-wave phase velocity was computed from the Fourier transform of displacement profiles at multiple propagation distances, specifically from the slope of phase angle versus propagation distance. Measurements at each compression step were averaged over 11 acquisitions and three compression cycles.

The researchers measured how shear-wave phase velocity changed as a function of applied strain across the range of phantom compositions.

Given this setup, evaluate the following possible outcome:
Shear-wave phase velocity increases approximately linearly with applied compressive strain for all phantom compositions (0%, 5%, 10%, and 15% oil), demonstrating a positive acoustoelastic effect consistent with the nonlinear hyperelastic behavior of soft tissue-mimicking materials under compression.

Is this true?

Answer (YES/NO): YES